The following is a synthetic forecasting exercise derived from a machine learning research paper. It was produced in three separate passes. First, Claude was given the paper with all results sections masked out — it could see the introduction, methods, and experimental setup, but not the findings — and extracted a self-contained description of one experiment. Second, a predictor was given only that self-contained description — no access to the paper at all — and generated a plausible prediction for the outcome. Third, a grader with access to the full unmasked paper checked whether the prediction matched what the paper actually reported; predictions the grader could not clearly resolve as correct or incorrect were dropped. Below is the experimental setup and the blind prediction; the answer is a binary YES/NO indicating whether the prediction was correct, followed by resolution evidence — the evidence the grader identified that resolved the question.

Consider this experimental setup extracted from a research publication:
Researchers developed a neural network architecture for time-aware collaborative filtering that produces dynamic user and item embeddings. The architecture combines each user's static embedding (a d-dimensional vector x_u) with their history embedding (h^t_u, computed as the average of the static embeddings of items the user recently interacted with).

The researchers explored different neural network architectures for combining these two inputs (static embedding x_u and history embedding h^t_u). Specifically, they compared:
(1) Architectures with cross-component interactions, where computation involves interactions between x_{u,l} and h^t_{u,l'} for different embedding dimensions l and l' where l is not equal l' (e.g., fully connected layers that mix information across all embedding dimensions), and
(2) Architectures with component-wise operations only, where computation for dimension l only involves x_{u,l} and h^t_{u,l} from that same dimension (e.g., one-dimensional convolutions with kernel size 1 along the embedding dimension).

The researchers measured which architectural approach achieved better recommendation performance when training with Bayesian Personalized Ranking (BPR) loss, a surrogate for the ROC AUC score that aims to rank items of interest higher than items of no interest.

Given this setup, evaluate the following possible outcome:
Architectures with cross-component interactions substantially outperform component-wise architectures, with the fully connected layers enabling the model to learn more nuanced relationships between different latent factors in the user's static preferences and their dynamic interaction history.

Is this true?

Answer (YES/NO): NO